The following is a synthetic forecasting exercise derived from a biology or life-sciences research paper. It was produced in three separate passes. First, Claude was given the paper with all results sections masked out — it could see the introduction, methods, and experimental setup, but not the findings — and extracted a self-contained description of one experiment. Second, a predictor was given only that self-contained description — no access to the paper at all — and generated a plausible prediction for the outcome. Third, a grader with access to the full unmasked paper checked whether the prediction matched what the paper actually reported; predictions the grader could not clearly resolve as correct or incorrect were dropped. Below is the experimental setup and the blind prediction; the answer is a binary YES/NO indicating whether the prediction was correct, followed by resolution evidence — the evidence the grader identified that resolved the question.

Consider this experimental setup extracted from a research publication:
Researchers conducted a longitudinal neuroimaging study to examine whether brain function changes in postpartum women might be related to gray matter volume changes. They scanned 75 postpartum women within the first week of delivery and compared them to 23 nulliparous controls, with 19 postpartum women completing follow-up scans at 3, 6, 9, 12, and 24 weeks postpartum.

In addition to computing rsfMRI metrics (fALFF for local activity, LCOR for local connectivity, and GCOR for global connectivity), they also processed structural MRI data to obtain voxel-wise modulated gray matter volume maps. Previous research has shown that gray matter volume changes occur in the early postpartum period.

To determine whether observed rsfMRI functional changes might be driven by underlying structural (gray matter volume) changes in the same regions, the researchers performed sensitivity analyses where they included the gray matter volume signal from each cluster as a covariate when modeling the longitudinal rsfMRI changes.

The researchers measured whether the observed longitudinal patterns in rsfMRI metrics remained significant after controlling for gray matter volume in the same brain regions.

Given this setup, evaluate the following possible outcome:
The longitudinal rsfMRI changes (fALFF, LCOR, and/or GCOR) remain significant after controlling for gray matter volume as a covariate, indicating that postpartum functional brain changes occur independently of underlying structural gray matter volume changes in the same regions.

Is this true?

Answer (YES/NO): YES